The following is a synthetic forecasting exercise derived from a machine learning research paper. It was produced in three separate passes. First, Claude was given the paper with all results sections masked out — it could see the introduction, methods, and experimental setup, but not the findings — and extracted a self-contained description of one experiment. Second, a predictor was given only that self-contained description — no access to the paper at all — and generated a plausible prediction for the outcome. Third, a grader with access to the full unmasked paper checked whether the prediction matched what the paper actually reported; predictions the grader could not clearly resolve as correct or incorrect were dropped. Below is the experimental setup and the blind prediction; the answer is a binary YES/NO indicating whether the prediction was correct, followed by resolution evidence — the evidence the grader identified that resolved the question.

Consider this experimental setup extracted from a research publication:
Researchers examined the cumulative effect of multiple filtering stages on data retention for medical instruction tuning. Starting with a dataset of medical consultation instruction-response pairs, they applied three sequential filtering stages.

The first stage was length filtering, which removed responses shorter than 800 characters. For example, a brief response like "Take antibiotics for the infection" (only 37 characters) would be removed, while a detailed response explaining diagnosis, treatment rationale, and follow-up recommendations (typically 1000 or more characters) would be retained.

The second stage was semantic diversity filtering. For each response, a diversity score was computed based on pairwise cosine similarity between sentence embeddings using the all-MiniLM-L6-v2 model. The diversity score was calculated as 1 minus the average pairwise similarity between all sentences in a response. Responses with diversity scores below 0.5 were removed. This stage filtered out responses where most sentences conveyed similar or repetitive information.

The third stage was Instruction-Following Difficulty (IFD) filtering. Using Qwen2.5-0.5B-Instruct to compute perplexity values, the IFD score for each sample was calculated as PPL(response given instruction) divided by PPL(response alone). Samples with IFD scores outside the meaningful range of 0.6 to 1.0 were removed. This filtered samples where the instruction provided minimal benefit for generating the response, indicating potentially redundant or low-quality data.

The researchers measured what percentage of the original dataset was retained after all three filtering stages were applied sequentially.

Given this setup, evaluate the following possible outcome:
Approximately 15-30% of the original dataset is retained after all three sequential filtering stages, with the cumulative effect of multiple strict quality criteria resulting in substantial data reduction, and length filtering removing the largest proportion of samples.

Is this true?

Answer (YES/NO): NO